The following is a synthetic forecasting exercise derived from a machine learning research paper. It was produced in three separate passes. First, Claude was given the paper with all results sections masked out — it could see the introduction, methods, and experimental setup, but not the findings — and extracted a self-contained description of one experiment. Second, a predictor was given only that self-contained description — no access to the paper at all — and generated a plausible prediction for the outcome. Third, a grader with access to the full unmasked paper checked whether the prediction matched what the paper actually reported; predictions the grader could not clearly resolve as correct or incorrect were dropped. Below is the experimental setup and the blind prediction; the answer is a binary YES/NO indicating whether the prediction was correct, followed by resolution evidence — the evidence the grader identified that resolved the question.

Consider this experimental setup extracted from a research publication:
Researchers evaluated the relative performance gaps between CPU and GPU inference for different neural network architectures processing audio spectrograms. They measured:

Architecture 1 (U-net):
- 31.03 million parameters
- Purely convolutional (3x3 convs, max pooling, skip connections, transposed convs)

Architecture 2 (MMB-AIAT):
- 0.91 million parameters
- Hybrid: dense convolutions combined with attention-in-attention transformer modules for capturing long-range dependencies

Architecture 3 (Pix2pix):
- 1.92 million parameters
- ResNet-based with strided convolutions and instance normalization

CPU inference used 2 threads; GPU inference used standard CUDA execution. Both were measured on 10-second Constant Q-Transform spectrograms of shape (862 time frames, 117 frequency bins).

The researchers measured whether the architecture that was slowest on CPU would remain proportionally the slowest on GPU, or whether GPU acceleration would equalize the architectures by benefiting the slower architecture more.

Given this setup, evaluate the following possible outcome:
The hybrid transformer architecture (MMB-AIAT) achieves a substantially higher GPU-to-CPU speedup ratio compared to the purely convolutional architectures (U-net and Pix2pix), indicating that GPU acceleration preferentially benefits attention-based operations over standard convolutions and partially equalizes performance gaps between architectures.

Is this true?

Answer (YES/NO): NO